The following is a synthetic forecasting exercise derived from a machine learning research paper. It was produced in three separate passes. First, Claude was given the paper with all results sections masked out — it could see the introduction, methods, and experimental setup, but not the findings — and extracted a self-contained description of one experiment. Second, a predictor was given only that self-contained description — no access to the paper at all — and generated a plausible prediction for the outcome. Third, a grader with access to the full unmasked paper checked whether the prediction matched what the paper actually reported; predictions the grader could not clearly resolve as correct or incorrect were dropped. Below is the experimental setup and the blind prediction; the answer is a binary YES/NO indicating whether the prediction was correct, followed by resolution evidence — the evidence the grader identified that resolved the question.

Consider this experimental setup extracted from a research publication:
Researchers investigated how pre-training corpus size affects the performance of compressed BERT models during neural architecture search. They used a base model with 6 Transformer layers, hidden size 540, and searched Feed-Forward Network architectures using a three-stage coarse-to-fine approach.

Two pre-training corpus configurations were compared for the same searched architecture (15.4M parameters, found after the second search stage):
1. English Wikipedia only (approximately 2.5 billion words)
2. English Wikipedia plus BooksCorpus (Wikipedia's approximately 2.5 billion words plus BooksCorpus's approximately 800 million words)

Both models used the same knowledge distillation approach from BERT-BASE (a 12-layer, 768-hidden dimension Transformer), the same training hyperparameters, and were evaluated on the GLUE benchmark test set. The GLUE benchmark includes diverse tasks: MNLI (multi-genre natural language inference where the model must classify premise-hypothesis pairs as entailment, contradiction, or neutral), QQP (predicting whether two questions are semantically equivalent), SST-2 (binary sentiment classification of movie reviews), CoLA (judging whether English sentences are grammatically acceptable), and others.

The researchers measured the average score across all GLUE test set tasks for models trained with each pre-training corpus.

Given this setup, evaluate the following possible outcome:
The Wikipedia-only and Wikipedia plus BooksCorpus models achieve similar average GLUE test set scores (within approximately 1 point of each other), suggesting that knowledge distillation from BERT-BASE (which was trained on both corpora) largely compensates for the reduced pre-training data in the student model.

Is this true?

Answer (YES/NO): YES